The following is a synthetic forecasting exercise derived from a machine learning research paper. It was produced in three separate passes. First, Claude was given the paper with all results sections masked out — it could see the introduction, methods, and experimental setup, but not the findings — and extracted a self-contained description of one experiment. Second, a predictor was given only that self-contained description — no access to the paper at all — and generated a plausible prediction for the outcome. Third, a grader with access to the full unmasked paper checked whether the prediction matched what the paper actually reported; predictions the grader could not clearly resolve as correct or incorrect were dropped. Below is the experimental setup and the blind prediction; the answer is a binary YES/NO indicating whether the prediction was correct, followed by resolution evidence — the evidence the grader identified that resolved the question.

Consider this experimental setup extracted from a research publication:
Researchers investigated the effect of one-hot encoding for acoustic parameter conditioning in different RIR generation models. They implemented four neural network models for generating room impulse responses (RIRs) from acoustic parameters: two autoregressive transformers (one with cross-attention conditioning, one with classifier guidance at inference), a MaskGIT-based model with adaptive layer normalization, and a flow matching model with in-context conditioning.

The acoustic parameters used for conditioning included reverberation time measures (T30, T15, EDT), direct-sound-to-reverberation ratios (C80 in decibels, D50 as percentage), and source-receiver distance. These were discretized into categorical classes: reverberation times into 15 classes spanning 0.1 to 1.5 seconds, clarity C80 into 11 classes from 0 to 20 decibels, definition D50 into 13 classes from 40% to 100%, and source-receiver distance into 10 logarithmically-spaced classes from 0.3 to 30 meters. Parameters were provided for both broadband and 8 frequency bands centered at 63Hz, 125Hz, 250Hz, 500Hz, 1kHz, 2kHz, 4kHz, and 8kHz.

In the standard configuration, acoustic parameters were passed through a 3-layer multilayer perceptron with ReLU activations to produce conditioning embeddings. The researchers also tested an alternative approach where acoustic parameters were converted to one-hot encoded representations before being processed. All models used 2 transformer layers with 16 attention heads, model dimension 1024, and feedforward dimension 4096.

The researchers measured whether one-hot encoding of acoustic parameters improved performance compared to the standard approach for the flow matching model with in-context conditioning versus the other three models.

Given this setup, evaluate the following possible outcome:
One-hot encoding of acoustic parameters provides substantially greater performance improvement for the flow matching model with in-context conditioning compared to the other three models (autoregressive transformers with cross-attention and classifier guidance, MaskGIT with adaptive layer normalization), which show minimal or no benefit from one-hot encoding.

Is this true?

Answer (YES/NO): YES